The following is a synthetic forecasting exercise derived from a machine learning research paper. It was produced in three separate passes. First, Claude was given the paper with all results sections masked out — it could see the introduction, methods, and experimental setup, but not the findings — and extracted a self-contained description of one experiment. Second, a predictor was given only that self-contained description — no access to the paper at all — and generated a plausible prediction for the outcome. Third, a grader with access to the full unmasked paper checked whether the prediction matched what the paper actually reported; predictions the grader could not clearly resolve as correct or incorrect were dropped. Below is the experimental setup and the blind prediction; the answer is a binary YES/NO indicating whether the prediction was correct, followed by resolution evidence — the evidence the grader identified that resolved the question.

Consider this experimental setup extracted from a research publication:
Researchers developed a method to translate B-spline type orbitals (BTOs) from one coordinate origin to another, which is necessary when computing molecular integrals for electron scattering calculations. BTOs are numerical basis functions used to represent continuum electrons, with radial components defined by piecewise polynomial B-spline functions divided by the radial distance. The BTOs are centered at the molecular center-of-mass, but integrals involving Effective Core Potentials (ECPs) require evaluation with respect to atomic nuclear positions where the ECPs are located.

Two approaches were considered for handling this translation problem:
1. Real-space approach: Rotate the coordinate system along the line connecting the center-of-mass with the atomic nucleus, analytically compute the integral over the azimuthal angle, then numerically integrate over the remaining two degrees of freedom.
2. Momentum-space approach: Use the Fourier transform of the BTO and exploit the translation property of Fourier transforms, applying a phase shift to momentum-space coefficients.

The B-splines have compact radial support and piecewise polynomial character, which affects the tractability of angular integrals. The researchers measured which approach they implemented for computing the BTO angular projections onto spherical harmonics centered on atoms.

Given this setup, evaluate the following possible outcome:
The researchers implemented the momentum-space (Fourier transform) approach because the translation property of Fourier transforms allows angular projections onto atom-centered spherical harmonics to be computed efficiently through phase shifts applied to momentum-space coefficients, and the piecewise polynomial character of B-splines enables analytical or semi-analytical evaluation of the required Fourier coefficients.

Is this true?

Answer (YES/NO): NO